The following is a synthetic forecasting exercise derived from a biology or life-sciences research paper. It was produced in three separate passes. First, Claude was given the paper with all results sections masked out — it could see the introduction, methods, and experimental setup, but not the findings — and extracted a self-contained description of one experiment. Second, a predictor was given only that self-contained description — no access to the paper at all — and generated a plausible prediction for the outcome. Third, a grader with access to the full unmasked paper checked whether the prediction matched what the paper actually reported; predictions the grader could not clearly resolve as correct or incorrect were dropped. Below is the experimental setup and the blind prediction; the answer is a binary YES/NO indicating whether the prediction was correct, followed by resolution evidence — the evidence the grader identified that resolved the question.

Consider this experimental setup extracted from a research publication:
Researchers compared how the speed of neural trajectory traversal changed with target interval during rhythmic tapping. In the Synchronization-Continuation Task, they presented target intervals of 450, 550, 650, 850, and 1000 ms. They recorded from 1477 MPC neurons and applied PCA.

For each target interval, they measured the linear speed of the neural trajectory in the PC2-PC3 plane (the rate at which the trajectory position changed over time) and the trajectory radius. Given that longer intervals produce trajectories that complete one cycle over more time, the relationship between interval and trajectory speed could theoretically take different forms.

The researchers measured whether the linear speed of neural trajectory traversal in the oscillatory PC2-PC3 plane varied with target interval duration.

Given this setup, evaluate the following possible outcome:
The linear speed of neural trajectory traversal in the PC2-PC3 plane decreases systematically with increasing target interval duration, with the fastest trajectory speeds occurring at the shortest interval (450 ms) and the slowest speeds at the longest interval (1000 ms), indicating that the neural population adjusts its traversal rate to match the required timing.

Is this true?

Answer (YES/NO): NO